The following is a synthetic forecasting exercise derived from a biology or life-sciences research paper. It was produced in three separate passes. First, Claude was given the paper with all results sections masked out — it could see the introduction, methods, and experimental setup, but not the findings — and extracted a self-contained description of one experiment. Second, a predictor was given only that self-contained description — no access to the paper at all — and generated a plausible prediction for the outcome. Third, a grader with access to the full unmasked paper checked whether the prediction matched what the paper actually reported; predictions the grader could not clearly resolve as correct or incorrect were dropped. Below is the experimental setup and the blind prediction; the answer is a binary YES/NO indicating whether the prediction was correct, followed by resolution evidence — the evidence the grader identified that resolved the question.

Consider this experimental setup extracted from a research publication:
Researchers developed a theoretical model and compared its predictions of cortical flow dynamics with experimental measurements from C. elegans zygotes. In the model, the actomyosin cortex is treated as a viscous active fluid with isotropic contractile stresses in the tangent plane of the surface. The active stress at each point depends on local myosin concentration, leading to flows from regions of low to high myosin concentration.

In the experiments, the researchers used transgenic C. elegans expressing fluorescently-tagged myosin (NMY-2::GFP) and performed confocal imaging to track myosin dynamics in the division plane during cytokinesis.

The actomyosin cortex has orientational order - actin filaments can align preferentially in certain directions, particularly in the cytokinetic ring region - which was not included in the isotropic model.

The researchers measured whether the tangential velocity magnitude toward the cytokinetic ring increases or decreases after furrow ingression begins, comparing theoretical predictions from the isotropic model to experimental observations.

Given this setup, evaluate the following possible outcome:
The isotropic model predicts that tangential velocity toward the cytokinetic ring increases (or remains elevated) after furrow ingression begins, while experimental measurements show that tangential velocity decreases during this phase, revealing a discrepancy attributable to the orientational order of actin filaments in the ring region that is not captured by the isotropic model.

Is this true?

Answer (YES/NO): YES